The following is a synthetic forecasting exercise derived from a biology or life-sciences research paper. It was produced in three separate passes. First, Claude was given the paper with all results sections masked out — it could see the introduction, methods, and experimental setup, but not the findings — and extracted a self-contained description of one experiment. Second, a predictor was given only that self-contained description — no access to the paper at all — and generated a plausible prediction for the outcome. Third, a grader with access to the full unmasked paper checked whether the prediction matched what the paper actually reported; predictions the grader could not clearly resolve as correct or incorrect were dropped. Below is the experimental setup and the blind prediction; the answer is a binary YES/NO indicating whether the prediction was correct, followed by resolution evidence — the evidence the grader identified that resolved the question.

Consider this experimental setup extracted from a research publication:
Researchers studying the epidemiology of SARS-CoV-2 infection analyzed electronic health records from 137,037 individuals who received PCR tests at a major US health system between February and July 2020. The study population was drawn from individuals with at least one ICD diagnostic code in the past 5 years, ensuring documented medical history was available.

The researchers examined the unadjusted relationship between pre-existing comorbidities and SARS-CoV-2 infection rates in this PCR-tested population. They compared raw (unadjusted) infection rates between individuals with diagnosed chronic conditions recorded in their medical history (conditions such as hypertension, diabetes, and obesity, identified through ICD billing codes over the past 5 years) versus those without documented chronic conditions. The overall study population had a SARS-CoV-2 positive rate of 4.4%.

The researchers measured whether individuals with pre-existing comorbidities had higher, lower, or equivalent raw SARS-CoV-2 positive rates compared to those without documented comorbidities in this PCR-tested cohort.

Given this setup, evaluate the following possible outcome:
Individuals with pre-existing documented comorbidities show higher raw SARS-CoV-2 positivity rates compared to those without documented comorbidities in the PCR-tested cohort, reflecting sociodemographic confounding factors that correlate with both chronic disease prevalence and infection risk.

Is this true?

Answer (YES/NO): NO